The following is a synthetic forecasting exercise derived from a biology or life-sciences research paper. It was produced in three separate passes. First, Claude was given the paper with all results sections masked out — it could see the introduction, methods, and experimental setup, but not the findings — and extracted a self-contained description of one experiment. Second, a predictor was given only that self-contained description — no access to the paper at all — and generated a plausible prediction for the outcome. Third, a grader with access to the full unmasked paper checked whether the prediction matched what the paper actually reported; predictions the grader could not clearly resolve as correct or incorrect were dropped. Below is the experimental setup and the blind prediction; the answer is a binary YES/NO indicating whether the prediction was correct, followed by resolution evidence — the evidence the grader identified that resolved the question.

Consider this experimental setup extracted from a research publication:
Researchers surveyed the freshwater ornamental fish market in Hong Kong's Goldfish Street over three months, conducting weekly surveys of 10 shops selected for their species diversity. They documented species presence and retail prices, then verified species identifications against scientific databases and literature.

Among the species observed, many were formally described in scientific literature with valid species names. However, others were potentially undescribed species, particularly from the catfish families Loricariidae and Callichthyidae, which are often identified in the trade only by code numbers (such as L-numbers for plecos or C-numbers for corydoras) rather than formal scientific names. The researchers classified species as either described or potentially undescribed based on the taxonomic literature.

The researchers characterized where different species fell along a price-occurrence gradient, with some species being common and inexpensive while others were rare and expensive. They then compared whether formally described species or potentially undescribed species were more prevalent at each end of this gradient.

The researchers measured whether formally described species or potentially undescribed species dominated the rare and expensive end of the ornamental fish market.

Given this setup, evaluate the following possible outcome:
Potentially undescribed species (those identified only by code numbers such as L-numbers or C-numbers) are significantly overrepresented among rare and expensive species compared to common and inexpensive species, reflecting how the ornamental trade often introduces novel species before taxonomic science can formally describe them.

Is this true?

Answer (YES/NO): YES